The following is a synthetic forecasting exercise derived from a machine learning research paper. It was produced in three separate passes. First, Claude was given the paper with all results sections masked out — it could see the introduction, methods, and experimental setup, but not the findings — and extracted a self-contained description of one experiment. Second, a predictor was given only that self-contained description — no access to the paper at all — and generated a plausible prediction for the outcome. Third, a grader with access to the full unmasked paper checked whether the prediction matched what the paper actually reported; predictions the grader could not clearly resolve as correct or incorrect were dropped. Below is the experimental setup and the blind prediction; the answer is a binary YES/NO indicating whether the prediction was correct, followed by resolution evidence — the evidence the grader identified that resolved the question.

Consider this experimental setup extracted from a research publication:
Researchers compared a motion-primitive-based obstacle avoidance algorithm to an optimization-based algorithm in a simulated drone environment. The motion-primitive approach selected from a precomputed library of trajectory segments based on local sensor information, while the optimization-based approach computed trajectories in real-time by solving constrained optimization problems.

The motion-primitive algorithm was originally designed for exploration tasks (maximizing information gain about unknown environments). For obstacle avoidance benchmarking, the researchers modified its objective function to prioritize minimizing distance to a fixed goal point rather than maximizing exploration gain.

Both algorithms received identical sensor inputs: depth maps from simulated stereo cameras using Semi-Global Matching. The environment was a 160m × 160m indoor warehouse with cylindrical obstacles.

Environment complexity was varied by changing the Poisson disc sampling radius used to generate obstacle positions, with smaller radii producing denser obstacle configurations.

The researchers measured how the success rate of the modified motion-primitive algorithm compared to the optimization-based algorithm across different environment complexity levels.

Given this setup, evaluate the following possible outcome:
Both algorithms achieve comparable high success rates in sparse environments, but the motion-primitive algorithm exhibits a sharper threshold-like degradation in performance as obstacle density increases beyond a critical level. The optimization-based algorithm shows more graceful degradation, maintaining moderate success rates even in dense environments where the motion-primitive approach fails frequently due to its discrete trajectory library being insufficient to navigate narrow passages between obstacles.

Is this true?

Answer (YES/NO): NO